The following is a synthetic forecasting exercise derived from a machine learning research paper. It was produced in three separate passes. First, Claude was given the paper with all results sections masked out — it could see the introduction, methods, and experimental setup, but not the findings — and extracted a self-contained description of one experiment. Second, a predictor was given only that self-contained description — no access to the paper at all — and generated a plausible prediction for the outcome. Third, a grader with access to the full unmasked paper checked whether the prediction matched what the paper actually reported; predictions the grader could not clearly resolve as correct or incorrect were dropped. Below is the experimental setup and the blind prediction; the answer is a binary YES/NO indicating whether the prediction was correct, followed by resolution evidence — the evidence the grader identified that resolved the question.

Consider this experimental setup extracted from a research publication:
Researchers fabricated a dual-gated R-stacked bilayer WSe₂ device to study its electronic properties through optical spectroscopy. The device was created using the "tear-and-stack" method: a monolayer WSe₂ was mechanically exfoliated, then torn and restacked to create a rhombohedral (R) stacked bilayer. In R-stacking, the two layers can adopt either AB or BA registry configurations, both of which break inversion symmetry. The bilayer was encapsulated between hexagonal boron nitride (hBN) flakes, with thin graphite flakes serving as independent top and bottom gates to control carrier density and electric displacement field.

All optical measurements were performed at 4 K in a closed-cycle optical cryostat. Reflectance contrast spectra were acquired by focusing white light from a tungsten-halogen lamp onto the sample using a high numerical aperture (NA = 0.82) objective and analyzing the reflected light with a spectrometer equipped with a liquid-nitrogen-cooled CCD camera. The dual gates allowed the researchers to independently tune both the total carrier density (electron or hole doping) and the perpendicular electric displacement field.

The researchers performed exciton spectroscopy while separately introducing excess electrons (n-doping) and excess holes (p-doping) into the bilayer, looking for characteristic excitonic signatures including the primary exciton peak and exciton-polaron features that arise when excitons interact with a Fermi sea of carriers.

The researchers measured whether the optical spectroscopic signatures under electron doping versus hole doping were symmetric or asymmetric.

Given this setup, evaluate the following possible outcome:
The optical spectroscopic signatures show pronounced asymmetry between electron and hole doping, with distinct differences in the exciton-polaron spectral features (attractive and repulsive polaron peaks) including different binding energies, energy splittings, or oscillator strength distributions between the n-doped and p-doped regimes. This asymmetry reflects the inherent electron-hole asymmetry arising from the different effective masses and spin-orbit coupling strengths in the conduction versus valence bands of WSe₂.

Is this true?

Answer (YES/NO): NO